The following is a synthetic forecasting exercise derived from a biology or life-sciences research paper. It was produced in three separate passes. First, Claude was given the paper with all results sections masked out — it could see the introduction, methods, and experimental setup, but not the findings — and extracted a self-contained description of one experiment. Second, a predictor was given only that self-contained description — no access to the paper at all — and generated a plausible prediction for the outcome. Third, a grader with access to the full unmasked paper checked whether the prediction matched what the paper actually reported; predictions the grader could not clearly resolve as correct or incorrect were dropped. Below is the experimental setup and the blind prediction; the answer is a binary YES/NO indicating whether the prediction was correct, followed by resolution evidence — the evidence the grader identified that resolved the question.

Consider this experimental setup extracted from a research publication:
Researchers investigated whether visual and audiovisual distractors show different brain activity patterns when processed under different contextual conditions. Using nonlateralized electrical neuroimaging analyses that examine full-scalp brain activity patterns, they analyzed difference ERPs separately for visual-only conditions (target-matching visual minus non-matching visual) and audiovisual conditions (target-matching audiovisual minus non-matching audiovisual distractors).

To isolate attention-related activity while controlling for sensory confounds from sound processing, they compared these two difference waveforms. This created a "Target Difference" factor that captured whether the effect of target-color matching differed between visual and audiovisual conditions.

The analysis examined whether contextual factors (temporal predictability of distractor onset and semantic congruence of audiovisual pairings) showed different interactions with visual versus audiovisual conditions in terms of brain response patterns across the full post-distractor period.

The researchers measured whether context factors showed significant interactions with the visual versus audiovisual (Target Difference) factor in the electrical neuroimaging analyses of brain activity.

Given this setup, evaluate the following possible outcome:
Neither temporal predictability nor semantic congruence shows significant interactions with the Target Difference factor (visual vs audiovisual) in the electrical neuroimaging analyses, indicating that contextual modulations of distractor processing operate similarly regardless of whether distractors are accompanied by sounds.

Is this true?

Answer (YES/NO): NO